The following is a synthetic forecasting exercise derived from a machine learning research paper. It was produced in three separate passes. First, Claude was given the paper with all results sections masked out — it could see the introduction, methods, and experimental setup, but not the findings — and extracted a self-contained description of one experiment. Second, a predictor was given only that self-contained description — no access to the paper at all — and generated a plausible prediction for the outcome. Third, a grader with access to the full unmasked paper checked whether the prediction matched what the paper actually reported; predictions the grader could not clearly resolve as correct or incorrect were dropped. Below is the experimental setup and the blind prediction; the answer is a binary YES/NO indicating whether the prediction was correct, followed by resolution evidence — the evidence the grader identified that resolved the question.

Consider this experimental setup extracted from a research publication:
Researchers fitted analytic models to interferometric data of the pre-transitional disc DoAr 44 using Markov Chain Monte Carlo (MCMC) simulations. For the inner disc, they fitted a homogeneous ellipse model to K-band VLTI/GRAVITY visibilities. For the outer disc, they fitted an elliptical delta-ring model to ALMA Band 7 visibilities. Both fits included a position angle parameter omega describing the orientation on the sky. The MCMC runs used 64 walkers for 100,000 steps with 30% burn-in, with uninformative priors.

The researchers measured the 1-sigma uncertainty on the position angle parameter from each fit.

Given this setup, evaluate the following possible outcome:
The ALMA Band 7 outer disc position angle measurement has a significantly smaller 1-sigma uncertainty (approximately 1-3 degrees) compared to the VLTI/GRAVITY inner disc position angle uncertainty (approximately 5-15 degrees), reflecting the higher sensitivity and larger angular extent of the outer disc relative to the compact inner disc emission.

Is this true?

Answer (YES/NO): NO